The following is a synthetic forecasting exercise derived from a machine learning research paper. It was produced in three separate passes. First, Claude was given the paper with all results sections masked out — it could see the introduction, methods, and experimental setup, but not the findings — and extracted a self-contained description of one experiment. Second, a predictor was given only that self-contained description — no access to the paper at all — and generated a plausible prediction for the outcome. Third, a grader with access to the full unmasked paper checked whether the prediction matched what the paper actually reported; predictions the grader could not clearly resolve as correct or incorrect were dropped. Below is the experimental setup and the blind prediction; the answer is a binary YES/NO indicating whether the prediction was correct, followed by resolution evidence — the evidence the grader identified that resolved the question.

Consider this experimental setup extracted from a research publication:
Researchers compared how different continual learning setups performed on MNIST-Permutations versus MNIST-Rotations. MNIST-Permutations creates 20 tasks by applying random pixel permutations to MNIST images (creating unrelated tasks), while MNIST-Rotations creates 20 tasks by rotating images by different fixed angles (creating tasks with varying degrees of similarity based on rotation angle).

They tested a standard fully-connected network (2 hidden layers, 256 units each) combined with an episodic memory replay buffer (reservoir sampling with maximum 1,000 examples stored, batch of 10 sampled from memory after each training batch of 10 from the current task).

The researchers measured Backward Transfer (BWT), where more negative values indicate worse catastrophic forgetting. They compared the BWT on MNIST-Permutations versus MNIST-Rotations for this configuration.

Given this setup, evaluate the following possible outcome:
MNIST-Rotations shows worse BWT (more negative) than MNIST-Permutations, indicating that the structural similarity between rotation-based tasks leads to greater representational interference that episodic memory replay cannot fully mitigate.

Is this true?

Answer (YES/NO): NO